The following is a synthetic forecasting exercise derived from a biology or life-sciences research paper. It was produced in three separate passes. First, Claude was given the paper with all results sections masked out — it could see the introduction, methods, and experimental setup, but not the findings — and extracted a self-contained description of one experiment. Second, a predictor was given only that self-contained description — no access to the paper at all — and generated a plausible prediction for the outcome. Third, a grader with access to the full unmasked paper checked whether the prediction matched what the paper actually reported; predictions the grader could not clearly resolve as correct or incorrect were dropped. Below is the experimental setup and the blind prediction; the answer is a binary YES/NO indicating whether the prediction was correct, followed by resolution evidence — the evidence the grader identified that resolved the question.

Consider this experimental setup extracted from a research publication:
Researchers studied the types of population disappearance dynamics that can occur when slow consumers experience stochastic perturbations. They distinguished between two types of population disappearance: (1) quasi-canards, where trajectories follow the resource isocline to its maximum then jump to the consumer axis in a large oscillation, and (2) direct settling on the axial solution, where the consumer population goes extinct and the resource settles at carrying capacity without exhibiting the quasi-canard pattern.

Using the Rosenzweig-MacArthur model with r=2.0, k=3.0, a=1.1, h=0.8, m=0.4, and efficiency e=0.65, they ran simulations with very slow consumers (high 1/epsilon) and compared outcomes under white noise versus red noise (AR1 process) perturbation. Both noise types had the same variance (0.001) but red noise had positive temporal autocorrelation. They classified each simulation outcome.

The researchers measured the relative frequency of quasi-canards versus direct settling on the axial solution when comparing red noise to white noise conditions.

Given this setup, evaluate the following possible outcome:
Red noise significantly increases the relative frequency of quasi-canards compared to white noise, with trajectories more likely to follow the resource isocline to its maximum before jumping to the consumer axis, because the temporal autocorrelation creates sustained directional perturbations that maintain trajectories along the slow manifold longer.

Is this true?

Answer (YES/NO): NO